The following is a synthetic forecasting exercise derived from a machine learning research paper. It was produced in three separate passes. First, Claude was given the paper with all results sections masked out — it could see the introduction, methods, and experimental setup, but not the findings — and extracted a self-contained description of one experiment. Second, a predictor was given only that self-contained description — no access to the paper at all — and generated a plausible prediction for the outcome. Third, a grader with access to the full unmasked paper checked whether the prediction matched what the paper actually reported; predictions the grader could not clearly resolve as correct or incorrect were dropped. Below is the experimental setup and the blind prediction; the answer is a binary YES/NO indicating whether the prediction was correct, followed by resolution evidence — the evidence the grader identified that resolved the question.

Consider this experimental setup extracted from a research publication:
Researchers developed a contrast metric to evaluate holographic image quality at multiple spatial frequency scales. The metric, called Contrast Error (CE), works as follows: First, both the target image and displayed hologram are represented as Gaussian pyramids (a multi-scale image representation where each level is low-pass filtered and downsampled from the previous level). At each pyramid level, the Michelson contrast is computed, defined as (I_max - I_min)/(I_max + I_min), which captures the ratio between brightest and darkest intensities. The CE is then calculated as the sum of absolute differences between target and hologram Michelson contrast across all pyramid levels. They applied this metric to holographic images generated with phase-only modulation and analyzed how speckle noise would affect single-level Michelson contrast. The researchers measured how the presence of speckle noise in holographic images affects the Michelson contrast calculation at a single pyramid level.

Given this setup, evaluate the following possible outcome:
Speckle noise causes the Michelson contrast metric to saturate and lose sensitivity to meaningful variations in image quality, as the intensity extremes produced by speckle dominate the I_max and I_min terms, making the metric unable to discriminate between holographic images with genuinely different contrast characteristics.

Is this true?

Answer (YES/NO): NO